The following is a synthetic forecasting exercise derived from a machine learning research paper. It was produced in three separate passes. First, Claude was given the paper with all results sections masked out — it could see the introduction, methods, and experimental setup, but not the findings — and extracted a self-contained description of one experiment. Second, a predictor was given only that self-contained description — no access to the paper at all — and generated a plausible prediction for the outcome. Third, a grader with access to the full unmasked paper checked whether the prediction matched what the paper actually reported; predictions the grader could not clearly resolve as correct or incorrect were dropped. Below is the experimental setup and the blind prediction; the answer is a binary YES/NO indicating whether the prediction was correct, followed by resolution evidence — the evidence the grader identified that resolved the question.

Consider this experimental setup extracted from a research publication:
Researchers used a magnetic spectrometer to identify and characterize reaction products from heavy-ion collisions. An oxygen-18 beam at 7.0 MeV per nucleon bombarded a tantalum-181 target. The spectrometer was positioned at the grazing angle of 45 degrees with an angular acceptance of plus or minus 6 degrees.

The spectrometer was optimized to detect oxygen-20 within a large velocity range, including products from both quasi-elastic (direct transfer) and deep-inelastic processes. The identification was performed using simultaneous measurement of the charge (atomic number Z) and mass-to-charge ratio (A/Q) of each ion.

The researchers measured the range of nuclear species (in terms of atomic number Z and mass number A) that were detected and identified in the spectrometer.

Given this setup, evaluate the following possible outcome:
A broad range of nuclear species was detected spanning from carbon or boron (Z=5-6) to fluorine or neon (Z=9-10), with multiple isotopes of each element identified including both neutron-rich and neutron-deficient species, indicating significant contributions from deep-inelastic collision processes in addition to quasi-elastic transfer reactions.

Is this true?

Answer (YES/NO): NO